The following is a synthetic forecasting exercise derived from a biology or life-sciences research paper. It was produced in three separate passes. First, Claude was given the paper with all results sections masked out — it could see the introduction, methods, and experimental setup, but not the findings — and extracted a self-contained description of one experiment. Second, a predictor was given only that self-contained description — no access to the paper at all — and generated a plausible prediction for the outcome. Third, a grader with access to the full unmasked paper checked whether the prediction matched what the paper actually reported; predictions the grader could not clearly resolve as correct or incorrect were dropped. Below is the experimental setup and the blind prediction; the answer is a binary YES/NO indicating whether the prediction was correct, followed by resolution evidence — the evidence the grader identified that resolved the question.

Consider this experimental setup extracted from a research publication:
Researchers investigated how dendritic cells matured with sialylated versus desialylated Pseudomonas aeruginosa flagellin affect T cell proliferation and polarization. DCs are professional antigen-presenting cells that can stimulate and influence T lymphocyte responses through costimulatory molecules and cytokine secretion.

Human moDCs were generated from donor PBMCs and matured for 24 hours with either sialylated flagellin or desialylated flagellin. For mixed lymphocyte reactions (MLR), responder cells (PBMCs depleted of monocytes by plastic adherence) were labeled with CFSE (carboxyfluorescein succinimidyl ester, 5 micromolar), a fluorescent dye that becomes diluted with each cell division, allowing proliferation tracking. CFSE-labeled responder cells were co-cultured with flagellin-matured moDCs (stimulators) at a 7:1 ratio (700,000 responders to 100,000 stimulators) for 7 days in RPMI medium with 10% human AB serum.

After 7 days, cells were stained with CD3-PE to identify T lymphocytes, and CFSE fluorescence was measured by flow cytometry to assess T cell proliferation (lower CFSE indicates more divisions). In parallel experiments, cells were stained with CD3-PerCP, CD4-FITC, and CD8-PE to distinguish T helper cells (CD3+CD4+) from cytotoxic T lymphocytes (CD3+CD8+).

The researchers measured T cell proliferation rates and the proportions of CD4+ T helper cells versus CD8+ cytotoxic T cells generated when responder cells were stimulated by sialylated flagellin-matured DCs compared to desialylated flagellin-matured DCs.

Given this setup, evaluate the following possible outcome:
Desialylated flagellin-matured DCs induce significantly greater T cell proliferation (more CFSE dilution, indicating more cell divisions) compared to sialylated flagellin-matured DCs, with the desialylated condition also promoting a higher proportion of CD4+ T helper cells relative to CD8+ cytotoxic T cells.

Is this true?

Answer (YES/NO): NO